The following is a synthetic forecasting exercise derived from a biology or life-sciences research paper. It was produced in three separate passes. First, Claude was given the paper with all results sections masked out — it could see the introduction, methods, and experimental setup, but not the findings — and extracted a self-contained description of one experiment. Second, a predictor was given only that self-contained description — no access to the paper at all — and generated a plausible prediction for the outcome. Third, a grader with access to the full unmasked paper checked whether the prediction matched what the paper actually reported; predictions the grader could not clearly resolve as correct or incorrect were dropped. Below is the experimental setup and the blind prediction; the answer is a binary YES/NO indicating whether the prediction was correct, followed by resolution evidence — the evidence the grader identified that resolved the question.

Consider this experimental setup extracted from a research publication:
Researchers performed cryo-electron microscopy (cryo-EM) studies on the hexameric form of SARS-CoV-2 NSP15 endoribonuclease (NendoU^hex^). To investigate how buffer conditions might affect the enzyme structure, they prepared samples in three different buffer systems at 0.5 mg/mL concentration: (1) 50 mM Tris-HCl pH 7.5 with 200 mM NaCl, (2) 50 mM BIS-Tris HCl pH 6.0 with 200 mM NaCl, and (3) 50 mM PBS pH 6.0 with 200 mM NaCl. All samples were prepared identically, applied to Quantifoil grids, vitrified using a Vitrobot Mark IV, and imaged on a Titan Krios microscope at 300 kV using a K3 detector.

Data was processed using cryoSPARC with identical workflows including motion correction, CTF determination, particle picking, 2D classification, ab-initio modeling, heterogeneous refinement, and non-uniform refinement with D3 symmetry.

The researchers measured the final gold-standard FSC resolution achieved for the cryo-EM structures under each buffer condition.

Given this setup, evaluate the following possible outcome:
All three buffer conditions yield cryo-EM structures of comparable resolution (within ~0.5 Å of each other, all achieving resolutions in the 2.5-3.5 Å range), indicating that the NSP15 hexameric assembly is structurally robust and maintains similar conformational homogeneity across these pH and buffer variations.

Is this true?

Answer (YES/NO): NO